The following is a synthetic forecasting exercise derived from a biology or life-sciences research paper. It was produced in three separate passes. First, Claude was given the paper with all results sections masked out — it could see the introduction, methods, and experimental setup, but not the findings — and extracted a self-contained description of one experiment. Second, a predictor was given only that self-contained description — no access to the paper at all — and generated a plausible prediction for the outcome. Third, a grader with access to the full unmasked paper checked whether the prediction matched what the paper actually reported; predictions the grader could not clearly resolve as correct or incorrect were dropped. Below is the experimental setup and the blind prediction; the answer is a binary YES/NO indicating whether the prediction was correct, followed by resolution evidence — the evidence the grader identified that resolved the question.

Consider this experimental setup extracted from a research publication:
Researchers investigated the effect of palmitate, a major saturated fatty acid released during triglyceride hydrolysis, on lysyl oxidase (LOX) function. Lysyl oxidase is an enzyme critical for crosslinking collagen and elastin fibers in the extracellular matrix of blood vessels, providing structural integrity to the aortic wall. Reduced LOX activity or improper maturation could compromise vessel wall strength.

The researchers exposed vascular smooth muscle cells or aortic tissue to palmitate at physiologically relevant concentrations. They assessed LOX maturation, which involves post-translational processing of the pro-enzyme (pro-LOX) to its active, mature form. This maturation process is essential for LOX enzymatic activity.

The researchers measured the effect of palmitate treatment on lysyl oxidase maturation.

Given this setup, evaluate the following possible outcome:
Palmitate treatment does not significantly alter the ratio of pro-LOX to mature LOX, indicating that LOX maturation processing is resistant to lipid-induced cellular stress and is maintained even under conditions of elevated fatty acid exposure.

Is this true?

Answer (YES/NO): NO